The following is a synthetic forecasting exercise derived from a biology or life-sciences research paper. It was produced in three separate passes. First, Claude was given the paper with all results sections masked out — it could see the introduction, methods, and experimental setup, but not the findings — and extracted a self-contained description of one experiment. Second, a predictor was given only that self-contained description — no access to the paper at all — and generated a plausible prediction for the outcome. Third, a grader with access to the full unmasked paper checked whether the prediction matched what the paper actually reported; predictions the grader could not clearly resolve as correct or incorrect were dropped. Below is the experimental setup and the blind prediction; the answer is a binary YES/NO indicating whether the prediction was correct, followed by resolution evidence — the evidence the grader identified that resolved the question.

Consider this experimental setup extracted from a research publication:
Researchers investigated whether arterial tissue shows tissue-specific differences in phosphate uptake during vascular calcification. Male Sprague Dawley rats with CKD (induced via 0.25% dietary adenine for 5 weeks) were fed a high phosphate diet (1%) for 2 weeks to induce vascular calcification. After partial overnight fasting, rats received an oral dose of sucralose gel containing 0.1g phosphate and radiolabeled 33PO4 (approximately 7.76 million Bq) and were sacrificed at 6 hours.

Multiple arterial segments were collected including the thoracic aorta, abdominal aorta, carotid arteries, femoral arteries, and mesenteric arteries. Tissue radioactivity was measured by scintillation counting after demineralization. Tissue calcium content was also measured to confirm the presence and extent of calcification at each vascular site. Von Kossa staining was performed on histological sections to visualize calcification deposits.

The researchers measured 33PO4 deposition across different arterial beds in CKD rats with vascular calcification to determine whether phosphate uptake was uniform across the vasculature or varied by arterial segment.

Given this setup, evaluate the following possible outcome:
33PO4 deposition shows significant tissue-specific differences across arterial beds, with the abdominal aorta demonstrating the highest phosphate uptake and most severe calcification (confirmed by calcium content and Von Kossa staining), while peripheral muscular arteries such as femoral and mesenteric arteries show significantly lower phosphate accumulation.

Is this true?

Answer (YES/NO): NO